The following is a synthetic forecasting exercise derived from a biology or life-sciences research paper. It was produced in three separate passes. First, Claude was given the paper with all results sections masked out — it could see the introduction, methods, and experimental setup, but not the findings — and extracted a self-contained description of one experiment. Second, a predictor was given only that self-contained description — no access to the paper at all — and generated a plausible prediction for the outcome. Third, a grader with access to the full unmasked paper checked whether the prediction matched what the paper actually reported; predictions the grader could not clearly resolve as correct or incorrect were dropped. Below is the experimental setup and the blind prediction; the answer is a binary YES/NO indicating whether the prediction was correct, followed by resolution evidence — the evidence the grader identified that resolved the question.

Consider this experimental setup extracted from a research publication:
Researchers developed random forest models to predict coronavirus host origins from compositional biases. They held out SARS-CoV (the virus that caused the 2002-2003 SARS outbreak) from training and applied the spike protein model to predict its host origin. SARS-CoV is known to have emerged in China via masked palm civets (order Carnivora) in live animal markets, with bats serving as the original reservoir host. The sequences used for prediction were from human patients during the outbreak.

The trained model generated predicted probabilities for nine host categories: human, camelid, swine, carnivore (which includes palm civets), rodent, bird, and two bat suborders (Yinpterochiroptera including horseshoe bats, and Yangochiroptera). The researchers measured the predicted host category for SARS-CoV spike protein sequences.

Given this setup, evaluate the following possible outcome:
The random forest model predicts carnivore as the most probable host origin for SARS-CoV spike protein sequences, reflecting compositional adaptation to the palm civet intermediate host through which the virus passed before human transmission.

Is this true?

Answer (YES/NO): YES